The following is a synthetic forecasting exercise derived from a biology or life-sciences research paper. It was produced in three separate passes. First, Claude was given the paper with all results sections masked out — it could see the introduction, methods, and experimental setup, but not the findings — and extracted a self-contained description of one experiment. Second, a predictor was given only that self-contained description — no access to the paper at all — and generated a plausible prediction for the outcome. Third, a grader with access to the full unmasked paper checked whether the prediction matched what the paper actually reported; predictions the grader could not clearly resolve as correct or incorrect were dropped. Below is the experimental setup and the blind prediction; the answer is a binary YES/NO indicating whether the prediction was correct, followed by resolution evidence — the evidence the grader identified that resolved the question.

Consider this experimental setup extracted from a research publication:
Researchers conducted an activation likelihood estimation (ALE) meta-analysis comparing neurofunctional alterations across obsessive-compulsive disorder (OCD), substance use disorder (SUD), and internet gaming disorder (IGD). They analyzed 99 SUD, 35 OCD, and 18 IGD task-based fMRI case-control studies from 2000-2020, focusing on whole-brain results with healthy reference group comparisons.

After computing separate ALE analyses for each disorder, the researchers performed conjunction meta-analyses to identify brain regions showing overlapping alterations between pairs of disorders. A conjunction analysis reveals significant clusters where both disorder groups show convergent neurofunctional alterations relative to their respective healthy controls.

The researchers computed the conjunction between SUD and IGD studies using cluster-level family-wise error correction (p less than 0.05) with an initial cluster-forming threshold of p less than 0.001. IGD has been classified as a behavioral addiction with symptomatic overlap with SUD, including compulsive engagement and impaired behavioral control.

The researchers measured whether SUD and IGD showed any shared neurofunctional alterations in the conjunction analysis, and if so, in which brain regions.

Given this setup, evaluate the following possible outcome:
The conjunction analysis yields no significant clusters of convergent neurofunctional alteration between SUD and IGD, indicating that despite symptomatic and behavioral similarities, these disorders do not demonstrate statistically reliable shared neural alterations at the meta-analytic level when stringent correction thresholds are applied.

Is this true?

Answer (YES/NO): NO